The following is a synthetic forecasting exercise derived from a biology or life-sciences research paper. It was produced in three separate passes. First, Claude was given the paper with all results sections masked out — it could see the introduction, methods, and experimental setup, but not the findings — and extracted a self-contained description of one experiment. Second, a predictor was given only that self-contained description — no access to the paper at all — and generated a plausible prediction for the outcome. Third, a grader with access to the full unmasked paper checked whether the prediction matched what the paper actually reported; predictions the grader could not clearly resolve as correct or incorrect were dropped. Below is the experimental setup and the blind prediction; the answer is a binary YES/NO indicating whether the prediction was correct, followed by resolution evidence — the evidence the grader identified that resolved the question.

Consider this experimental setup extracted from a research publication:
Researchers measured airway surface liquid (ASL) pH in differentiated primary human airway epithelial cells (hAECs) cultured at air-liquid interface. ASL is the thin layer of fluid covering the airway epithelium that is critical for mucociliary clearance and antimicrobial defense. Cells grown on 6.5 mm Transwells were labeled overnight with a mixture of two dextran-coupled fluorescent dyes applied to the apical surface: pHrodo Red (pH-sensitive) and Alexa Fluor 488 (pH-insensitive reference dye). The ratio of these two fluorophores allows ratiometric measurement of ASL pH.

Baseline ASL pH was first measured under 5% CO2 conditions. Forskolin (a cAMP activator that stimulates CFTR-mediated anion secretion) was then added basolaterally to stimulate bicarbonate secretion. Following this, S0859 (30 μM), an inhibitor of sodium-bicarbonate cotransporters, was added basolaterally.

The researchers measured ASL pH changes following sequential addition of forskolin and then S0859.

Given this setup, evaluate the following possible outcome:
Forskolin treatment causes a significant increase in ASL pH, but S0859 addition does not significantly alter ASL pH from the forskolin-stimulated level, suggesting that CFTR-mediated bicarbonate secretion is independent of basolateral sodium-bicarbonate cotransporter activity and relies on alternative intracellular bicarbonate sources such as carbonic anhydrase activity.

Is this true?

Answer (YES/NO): NO